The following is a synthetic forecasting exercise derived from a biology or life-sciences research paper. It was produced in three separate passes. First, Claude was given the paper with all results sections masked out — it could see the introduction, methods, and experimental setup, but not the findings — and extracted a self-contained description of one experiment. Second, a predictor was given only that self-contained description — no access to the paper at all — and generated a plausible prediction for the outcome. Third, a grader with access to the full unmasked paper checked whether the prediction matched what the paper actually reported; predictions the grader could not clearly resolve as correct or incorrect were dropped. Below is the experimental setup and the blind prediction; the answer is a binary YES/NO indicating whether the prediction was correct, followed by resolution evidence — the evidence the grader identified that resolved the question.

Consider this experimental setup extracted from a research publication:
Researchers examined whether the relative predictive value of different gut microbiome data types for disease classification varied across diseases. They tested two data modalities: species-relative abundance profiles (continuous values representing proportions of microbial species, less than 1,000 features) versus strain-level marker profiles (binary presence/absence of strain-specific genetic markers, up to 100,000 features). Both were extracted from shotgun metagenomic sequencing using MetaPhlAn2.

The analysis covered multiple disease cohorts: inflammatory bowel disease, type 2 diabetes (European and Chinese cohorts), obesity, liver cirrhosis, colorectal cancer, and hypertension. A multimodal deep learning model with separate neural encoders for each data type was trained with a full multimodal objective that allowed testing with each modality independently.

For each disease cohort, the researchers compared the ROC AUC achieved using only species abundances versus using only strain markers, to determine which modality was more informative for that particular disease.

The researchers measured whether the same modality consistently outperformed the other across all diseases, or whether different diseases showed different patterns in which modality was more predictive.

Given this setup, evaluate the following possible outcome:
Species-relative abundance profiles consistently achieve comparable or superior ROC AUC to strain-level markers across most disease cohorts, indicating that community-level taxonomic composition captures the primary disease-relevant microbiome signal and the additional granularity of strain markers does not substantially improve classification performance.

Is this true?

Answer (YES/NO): NO